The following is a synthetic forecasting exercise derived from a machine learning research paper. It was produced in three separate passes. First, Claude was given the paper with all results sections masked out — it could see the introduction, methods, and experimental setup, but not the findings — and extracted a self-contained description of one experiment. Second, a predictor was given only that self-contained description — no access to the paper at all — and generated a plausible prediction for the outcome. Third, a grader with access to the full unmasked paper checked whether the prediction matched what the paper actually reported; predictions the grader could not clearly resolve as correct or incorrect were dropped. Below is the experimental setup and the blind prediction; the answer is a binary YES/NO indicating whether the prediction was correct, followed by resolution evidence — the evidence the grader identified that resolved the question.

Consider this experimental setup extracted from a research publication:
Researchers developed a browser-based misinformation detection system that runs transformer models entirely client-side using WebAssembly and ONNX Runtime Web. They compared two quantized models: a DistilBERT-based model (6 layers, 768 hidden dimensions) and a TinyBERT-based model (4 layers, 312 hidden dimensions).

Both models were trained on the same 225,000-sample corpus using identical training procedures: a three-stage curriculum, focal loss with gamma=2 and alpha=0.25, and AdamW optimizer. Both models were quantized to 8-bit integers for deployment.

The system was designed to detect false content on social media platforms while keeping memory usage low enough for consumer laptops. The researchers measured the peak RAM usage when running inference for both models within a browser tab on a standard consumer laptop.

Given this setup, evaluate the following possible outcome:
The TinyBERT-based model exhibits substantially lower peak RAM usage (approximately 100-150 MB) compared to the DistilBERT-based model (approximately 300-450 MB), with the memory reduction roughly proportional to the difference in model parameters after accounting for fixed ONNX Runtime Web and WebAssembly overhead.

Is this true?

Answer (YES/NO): NO